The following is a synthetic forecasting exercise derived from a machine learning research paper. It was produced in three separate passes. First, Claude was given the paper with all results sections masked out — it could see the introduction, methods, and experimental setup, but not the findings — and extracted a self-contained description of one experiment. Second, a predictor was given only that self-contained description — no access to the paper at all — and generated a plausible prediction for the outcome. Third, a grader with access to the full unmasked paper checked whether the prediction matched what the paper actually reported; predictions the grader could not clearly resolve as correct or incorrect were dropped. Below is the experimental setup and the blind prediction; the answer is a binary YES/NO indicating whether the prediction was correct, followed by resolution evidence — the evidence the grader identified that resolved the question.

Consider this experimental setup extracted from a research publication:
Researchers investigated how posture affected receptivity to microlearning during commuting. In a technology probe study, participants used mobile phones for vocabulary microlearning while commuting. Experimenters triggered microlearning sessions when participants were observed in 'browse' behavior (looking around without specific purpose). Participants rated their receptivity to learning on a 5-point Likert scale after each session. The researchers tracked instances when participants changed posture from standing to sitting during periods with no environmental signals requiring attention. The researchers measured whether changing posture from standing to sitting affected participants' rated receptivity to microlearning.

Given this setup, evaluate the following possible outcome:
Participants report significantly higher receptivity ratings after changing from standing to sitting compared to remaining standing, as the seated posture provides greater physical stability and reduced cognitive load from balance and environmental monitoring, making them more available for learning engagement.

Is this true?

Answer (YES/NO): YES